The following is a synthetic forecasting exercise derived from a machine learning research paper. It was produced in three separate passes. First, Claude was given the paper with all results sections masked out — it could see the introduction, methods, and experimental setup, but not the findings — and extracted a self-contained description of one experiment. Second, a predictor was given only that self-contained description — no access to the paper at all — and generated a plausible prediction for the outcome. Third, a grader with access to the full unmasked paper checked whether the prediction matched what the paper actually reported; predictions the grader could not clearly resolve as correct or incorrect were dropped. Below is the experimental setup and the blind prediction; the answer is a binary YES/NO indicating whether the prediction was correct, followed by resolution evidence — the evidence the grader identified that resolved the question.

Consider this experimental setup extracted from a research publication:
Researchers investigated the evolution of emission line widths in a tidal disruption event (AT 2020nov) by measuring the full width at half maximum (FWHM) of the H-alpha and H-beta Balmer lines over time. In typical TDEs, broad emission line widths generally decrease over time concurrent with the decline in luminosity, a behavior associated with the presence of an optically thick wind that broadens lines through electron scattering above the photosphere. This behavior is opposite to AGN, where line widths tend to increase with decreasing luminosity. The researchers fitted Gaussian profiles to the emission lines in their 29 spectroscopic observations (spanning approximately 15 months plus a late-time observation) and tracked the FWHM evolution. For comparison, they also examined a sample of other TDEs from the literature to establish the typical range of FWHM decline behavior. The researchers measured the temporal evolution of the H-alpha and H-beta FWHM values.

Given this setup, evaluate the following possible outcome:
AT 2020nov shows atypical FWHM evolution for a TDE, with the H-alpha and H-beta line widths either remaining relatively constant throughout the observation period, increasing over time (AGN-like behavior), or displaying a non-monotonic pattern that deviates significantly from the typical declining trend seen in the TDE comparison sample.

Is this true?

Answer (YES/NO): YES